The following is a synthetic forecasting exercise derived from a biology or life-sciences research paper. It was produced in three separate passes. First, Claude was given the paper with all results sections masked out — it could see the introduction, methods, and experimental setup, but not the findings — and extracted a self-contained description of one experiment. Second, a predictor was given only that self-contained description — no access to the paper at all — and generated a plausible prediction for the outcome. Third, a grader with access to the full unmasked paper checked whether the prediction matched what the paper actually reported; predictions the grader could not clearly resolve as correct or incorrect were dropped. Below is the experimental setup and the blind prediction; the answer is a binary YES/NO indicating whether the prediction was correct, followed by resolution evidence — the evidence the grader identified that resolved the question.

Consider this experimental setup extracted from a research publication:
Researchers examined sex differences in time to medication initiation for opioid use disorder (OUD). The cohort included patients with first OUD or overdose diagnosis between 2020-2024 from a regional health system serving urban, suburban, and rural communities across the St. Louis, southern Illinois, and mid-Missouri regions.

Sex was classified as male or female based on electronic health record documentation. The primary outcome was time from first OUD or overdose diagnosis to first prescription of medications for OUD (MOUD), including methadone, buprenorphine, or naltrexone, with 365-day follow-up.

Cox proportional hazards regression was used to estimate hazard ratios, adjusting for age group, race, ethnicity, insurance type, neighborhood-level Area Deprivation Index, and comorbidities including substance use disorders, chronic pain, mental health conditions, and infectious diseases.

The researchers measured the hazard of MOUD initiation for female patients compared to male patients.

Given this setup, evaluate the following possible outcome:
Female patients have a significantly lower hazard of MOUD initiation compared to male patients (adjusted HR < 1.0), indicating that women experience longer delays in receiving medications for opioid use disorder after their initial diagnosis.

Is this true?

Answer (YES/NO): NO